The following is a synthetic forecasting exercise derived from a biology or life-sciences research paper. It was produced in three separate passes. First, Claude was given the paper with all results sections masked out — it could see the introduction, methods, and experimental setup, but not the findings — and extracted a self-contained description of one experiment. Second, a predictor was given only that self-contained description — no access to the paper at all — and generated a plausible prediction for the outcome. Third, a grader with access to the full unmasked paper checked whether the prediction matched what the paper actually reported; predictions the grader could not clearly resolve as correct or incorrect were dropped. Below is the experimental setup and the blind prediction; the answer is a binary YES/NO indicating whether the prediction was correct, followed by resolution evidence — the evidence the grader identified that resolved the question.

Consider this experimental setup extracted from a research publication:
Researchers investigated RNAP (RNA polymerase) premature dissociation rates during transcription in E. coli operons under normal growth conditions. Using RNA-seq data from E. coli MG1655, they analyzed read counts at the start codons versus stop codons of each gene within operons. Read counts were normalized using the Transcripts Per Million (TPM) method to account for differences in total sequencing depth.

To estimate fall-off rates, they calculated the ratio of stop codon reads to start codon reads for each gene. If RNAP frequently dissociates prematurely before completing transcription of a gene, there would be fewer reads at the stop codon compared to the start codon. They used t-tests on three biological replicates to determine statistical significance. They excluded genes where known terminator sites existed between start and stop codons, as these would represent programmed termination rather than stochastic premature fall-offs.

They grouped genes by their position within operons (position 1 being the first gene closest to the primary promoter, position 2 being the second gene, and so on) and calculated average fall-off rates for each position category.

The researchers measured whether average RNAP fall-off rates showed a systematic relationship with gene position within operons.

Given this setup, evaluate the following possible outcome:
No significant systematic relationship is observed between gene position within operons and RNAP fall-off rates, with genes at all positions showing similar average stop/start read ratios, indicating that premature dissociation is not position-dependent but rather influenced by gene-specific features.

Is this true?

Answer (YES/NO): NO